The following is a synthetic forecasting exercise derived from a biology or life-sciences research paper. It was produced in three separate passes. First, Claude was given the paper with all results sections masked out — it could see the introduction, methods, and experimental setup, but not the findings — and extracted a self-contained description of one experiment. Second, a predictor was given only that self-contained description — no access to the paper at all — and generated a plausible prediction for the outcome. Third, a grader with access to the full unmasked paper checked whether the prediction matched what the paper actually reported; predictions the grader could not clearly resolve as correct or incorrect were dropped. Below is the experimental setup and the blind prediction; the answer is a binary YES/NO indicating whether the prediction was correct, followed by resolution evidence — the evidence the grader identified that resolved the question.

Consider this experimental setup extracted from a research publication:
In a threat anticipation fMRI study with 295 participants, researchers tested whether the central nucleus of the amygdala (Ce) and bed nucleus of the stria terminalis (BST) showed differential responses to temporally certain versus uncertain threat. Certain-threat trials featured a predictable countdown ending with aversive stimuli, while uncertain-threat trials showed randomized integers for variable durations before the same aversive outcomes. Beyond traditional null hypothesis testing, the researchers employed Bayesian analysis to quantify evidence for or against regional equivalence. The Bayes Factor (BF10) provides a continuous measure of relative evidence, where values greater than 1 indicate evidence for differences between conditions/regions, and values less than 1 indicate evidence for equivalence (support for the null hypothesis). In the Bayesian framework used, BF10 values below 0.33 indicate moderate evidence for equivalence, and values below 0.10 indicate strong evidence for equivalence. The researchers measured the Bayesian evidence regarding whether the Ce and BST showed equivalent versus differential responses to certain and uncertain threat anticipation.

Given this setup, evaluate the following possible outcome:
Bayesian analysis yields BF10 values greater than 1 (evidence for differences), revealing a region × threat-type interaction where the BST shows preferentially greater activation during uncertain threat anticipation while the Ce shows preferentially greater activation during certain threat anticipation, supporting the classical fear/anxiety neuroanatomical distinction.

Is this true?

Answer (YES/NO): NO